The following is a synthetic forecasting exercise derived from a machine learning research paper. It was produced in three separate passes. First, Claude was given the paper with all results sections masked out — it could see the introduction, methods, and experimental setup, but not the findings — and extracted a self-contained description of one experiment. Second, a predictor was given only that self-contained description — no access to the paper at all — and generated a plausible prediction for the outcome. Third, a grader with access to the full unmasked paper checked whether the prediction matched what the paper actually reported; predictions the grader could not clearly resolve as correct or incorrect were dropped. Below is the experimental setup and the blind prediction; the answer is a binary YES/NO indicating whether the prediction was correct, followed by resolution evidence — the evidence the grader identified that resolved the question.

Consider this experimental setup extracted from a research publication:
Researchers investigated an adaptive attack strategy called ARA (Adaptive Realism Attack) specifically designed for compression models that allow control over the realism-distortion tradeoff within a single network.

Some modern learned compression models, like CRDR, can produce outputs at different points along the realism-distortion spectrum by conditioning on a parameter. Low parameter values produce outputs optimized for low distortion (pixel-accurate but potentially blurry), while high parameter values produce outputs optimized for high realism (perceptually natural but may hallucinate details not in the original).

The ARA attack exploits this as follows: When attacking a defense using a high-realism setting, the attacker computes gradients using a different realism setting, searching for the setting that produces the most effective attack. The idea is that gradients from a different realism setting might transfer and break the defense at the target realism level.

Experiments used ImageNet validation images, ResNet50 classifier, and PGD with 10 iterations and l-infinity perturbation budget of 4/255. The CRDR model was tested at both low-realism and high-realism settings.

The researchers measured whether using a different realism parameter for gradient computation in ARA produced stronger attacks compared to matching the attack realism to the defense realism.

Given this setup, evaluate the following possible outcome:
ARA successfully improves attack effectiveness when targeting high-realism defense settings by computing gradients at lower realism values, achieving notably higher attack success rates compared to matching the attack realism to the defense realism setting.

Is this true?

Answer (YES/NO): NO